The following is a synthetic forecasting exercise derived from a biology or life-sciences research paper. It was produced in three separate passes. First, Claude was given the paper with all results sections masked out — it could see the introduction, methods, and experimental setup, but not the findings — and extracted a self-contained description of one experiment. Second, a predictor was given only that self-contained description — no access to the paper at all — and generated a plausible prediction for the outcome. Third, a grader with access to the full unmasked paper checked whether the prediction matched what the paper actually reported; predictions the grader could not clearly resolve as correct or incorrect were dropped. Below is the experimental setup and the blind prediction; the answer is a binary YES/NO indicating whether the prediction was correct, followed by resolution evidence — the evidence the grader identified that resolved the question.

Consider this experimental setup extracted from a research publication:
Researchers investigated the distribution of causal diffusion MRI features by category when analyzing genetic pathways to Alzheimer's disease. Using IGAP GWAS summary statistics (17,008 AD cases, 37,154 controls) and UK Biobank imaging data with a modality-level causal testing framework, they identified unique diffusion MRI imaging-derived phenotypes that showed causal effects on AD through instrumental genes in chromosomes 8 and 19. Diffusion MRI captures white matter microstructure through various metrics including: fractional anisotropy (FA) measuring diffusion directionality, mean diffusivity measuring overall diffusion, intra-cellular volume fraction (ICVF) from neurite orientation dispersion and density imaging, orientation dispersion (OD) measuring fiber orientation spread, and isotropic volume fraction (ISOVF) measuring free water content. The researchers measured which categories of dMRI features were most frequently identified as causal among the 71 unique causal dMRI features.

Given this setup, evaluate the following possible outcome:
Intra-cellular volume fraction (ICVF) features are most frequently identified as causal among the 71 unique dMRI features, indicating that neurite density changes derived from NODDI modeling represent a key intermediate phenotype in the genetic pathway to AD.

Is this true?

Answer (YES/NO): NO